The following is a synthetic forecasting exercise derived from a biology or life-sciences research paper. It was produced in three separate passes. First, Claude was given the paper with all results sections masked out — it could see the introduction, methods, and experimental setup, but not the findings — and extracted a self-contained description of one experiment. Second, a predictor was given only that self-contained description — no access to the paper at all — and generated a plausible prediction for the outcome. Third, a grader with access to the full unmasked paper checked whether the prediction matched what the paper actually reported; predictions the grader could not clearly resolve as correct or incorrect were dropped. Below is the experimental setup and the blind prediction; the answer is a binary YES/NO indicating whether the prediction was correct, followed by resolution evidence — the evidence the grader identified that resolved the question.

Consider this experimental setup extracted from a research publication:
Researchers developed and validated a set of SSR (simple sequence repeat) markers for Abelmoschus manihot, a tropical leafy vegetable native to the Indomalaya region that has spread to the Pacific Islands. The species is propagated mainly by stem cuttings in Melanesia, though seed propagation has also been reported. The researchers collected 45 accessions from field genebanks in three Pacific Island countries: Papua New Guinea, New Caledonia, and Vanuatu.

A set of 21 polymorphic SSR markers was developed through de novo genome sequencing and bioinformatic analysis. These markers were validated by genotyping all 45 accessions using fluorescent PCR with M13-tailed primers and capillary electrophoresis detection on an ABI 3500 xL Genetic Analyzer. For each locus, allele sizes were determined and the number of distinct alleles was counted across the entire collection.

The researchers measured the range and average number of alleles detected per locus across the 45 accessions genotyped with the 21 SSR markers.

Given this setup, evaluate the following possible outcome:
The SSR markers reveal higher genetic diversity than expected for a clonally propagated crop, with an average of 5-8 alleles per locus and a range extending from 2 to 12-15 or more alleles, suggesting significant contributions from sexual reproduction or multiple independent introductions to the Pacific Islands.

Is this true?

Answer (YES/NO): NO